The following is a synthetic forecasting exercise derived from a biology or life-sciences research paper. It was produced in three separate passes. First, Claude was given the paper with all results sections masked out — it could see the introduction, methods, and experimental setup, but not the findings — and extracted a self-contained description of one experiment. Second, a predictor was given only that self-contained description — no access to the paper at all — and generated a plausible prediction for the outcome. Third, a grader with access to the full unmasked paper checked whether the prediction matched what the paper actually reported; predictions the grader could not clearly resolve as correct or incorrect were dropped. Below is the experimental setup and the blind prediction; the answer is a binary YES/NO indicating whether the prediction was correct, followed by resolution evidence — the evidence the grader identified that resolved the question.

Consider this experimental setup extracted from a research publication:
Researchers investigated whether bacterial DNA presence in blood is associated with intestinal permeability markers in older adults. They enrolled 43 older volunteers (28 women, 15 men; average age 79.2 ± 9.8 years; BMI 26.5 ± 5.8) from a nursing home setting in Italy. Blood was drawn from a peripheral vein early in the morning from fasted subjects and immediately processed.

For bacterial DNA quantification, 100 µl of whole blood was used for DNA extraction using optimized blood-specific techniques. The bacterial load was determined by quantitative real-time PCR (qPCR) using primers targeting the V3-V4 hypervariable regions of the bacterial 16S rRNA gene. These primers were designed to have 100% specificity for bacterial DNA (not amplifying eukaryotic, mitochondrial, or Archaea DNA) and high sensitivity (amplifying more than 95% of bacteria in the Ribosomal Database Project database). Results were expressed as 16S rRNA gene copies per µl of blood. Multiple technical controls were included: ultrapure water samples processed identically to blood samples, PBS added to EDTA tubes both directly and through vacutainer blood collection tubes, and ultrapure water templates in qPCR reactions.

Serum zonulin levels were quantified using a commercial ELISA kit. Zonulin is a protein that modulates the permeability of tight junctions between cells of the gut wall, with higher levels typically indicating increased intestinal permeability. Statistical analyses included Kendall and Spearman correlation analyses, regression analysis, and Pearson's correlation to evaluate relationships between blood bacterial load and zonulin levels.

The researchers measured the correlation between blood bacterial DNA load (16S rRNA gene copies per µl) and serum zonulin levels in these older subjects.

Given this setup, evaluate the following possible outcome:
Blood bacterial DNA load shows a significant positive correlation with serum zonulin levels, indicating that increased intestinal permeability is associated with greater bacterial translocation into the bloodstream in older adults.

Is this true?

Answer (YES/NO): YES